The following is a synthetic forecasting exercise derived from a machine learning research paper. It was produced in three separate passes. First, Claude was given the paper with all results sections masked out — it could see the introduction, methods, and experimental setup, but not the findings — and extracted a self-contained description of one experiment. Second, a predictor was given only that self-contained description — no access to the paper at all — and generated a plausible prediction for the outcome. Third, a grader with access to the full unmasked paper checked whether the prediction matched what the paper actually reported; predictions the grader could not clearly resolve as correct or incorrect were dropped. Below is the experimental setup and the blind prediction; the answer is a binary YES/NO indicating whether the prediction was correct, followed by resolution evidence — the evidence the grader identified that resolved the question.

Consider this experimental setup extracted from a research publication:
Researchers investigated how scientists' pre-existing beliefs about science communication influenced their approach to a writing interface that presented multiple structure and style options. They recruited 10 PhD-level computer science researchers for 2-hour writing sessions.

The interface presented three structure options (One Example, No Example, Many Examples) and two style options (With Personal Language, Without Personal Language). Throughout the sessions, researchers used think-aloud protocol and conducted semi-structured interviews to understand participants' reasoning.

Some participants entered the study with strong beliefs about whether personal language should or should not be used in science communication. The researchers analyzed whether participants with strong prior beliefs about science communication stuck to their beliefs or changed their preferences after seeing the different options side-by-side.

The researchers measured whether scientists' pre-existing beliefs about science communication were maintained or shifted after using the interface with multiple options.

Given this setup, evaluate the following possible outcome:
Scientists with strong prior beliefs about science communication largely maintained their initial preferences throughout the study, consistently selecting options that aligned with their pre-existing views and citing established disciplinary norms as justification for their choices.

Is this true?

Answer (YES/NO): NO